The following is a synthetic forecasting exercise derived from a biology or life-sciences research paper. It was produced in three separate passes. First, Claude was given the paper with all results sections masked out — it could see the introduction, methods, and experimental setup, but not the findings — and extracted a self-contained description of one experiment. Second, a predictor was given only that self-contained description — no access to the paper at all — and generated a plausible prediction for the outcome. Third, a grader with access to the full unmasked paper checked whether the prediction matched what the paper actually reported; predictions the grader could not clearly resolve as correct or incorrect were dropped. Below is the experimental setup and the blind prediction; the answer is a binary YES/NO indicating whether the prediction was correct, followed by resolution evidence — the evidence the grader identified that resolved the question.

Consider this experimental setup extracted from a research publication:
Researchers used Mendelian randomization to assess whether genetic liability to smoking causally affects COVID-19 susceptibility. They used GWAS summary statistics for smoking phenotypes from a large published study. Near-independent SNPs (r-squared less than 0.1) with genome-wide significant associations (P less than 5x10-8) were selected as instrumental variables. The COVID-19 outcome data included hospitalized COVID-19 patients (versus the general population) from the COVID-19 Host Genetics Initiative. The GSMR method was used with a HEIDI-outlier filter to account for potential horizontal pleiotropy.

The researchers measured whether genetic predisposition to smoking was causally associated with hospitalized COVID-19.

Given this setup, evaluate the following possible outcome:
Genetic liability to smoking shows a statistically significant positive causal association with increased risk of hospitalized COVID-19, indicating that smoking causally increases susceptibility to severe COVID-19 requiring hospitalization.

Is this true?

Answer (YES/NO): NO